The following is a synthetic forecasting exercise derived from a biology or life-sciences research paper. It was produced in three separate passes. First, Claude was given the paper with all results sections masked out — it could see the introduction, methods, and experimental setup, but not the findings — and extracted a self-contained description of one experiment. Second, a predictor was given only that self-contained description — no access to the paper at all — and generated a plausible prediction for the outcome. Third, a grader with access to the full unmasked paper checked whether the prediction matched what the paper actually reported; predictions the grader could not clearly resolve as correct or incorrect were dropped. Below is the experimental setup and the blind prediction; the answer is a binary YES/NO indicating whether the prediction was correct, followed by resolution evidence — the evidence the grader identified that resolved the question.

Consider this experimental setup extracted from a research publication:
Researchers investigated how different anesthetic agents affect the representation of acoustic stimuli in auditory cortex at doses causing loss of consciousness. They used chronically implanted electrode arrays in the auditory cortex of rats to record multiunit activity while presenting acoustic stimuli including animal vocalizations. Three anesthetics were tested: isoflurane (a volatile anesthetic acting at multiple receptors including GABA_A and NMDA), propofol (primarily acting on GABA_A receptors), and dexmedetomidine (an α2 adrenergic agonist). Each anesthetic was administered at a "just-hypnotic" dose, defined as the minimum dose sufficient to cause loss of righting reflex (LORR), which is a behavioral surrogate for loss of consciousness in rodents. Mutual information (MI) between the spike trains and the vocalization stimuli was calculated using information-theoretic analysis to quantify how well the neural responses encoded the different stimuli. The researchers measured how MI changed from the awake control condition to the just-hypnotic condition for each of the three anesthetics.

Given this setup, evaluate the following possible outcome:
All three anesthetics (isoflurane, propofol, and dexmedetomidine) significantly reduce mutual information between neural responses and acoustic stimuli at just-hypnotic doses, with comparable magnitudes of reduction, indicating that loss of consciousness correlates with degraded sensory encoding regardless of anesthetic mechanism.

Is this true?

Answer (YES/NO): NO